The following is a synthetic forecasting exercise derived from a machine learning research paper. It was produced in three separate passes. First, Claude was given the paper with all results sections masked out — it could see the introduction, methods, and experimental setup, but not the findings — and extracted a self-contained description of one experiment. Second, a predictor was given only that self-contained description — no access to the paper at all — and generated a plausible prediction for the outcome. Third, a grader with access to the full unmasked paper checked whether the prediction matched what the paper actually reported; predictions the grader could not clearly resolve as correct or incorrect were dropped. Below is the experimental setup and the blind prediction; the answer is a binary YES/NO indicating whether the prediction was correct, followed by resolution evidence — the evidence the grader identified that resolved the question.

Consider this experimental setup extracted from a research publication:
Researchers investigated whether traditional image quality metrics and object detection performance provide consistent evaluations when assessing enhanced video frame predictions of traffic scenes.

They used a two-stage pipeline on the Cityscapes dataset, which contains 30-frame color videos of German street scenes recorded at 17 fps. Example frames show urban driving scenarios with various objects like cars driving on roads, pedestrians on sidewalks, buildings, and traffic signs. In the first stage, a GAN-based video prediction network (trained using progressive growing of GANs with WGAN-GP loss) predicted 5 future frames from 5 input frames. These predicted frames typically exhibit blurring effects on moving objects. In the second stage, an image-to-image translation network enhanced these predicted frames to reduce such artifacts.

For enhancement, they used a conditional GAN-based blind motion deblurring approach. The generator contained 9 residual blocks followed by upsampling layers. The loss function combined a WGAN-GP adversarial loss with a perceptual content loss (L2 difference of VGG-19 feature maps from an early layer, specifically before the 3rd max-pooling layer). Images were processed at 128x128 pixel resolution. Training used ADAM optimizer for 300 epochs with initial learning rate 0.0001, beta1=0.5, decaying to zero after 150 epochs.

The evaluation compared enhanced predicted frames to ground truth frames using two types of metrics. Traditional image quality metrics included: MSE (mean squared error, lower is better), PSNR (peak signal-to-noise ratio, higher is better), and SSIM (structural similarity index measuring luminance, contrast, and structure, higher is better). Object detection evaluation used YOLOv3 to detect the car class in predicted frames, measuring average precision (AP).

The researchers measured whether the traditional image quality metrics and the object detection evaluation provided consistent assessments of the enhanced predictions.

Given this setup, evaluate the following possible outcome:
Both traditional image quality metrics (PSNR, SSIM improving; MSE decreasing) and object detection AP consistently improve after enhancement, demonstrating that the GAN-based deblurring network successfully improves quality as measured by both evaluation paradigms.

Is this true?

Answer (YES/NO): NO